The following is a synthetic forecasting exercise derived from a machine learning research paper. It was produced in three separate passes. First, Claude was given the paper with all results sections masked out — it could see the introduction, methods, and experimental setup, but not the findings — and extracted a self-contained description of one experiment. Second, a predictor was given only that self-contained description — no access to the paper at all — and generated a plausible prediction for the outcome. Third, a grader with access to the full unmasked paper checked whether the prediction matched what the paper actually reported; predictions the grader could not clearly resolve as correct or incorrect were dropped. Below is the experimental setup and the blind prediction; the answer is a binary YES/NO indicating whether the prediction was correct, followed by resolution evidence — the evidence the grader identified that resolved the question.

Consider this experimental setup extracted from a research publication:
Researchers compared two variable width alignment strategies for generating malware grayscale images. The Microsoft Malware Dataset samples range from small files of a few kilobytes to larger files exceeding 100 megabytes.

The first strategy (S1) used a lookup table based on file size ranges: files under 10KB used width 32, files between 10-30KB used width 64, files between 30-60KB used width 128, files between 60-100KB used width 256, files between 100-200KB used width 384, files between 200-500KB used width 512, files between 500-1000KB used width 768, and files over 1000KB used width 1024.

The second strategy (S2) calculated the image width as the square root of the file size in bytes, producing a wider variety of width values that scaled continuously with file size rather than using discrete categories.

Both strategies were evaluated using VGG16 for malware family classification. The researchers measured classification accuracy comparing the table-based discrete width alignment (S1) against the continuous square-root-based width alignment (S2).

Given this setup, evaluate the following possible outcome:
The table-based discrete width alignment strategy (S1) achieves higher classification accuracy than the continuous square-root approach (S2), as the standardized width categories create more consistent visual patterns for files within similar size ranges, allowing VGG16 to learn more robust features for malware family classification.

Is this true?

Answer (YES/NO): YES